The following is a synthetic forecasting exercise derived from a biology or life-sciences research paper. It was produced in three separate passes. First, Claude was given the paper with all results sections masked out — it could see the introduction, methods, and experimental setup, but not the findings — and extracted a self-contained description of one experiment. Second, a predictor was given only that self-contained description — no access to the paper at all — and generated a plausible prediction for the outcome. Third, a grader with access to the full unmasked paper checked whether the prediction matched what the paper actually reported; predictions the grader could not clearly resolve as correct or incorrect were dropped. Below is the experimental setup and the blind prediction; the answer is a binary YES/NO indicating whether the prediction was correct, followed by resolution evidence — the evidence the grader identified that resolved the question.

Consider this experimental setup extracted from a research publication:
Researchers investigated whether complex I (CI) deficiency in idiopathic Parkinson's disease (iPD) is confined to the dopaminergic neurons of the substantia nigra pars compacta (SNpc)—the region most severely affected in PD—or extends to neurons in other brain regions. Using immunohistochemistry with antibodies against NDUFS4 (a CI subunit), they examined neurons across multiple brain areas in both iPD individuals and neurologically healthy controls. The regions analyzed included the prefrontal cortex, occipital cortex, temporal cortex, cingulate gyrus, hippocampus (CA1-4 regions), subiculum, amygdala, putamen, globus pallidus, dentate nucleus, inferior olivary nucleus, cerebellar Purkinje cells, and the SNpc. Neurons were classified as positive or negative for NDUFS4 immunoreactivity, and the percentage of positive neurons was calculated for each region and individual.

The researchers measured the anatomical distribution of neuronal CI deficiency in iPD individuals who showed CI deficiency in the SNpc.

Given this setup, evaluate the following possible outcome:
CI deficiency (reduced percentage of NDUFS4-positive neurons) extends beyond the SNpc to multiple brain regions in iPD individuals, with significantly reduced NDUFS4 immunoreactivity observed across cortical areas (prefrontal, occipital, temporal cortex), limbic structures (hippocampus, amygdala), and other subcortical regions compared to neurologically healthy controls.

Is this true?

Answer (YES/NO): NO